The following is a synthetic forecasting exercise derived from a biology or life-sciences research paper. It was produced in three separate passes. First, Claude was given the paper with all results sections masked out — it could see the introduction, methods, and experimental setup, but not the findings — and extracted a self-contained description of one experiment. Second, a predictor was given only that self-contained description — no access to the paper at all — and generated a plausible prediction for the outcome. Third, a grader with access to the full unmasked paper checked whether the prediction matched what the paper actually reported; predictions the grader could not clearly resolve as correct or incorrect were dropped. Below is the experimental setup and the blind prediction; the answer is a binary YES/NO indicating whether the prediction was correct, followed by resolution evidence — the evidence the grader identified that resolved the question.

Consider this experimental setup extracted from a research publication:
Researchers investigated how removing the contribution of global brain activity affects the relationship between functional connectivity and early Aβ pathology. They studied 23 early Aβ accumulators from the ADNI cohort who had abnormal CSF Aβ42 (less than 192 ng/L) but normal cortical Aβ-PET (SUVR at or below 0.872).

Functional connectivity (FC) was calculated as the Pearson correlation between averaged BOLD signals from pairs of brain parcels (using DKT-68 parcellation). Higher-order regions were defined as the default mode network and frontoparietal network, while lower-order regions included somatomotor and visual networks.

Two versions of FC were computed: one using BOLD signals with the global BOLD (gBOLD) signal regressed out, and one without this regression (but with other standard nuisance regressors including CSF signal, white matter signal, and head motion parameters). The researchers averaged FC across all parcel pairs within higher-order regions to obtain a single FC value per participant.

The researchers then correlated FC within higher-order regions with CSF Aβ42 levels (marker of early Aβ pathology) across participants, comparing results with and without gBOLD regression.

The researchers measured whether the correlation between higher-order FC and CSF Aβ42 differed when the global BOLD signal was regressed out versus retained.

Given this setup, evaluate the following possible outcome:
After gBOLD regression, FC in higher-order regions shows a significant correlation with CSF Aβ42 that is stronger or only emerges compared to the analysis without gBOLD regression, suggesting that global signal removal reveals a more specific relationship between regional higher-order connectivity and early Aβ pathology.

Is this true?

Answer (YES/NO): NO